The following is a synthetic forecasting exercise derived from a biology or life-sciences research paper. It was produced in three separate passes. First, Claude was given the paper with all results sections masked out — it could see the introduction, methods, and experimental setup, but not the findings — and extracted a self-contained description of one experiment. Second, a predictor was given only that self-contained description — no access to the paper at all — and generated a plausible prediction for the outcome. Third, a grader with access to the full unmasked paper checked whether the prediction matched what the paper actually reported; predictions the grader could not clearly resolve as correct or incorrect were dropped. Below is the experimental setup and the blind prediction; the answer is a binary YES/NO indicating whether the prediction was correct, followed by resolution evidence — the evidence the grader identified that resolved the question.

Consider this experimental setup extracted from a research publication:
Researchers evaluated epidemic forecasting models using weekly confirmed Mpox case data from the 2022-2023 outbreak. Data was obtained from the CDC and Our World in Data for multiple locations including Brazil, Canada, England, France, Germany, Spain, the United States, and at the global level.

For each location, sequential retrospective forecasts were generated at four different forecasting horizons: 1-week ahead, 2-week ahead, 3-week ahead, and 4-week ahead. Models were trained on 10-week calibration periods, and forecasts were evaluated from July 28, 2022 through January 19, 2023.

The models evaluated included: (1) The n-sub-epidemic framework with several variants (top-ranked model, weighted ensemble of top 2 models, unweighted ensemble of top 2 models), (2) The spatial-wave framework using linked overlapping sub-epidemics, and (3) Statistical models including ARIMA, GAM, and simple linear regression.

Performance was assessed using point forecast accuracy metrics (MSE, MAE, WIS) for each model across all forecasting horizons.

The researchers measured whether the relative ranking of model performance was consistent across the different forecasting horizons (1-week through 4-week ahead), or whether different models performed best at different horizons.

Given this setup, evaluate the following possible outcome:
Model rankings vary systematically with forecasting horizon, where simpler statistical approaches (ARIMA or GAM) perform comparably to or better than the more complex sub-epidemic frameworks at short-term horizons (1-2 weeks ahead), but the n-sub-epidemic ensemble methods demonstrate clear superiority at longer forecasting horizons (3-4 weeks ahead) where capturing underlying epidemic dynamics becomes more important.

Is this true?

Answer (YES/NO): NO